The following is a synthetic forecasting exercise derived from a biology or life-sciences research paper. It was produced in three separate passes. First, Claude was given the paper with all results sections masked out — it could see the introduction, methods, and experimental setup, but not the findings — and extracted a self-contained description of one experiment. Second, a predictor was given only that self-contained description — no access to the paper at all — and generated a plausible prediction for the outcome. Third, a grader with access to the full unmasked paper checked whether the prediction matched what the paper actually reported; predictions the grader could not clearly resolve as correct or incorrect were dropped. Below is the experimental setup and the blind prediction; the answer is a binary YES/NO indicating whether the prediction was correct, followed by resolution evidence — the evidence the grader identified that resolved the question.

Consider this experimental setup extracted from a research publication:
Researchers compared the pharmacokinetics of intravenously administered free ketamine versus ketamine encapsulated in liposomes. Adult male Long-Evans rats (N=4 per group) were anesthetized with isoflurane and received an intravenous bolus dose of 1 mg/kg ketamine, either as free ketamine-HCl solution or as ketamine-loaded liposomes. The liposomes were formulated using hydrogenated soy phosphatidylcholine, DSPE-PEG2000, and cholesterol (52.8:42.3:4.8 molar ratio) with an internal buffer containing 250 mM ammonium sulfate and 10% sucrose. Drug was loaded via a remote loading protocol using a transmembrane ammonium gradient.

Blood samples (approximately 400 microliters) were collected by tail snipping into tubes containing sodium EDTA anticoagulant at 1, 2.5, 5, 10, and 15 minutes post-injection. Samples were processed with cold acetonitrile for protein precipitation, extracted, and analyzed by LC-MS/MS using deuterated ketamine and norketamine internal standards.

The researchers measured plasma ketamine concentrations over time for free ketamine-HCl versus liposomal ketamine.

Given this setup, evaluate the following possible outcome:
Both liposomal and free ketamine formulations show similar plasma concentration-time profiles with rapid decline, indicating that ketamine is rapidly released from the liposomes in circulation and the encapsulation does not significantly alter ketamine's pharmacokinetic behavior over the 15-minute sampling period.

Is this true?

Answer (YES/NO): NO